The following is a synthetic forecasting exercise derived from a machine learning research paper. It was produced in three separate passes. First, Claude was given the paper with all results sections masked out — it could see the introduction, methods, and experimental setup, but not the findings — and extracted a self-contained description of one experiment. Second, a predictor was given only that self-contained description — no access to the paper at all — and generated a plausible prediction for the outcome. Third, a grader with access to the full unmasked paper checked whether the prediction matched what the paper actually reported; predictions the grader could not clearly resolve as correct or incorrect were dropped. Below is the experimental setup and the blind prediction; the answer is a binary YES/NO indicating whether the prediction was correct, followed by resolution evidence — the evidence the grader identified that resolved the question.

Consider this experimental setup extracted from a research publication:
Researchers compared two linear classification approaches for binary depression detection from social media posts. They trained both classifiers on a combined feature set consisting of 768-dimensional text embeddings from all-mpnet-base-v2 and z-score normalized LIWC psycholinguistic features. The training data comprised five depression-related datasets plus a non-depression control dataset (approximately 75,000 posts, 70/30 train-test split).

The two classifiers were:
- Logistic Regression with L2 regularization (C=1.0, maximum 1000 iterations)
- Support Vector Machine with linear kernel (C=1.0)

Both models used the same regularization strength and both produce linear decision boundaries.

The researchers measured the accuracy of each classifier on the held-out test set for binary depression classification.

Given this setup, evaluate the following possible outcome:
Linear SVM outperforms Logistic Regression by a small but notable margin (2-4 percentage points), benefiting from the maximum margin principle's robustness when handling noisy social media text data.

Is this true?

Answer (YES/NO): NO